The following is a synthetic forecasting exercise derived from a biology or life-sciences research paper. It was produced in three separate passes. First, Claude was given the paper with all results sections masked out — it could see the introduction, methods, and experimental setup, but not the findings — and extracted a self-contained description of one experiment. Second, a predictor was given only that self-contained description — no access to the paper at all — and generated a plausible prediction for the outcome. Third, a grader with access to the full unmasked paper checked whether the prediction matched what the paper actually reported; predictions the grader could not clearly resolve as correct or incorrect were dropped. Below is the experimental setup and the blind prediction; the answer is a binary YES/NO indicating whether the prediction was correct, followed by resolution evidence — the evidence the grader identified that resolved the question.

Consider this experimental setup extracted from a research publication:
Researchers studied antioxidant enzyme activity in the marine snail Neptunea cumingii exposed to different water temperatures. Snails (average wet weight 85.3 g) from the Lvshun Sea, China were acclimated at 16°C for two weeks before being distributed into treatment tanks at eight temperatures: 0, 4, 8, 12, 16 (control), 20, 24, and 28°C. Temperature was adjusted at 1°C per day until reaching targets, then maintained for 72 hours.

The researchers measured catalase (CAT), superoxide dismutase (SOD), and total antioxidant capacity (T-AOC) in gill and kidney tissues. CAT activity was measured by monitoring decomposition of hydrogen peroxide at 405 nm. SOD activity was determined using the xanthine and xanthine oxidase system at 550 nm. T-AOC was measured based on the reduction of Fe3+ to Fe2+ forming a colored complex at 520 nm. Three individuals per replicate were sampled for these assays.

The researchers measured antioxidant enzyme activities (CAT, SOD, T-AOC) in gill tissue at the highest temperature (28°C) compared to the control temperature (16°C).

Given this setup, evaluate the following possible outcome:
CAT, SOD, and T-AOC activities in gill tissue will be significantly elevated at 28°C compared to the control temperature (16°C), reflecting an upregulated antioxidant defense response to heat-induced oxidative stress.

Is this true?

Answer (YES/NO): NO